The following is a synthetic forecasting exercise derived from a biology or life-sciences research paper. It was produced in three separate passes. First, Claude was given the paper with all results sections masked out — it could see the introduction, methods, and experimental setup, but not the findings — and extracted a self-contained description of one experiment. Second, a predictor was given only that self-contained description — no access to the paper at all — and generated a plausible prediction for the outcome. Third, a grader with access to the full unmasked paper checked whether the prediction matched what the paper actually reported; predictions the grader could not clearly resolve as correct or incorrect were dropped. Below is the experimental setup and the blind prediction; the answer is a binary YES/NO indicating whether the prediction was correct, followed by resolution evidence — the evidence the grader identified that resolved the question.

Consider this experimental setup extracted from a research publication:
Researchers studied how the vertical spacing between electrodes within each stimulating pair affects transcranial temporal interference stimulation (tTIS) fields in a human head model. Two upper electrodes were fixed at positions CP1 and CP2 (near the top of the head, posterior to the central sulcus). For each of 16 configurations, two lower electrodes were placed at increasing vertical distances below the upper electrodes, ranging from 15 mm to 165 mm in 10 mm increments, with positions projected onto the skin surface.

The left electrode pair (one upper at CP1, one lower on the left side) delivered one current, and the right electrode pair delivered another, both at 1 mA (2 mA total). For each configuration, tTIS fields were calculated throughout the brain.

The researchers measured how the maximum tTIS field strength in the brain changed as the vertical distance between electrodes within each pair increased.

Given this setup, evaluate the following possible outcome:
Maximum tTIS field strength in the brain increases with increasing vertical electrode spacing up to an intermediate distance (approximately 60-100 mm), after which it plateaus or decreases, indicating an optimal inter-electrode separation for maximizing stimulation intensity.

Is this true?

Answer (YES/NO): NO